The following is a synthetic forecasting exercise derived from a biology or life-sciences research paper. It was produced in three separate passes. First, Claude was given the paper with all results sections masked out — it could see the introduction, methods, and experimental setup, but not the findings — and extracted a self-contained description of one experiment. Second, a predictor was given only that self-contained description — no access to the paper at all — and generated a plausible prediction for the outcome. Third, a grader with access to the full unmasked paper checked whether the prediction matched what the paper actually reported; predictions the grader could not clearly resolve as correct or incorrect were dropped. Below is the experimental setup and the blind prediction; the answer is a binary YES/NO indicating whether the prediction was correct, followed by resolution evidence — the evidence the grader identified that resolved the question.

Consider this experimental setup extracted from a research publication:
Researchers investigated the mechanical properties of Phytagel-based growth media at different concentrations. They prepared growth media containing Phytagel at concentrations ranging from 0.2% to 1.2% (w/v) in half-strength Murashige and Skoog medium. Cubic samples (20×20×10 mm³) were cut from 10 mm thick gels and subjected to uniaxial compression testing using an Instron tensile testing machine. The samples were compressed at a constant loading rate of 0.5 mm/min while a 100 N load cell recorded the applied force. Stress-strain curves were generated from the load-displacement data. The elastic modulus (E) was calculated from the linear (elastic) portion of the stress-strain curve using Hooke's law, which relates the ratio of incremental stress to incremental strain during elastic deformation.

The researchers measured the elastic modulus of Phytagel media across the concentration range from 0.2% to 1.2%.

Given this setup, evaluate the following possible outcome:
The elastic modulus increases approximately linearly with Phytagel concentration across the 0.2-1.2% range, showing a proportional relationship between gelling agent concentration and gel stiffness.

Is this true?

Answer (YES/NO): NO